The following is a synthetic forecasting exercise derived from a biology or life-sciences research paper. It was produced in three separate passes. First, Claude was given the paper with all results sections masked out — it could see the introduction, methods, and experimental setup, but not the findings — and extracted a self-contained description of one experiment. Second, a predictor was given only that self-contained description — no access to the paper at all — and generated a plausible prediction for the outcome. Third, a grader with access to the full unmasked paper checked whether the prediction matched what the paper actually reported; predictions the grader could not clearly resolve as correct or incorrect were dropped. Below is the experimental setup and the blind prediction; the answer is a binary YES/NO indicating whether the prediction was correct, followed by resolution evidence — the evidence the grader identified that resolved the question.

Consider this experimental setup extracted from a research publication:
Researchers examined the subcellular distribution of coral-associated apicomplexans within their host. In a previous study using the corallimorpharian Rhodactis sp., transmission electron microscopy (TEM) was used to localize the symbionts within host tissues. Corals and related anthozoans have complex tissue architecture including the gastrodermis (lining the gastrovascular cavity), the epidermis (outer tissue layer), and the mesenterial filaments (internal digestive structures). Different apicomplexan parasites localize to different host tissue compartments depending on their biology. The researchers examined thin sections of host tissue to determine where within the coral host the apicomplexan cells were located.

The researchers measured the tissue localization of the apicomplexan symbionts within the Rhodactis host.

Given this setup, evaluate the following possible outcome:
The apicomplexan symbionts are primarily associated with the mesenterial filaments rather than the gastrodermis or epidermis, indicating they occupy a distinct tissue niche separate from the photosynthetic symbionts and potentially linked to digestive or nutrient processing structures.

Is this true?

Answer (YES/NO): YES